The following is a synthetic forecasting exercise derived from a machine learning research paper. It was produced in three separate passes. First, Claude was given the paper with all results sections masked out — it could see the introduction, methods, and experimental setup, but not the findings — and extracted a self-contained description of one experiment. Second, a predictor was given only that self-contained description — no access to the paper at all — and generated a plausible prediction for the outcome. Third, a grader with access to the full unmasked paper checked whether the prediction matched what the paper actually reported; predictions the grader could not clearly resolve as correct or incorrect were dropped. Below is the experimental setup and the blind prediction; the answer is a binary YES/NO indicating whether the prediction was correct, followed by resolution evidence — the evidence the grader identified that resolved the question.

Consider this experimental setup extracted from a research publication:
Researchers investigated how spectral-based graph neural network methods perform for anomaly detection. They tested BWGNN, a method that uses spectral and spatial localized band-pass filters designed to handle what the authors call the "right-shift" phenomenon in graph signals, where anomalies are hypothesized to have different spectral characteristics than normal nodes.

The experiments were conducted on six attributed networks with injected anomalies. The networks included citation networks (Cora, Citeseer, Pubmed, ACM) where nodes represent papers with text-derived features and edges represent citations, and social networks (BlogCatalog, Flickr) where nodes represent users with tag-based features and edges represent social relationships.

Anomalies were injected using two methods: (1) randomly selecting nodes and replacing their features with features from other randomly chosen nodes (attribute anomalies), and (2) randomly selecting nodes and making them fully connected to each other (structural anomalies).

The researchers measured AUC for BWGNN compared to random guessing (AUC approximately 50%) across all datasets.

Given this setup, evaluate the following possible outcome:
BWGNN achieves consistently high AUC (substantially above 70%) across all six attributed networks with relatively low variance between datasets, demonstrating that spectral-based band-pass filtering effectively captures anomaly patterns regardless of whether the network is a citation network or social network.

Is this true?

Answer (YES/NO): NO